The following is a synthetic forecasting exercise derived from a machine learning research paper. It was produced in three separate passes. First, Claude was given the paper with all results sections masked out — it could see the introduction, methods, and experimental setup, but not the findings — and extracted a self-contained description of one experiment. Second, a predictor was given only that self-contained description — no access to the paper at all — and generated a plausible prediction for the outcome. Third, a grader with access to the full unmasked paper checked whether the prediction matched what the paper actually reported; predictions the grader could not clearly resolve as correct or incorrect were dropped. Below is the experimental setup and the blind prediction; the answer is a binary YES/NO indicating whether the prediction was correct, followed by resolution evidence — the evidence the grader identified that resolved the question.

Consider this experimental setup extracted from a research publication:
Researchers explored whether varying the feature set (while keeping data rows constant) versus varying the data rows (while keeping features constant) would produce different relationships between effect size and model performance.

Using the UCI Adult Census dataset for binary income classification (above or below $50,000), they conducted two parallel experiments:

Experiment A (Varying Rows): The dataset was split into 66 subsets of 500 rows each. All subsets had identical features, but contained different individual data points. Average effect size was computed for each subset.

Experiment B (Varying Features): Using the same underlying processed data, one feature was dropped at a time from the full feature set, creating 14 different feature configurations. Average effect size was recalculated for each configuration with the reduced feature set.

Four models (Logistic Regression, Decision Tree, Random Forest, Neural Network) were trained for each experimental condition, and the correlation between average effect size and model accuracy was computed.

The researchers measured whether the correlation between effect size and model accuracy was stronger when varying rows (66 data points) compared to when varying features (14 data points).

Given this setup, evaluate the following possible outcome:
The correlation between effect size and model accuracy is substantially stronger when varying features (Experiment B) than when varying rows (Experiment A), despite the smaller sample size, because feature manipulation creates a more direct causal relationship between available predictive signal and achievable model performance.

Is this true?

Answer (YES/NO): NO